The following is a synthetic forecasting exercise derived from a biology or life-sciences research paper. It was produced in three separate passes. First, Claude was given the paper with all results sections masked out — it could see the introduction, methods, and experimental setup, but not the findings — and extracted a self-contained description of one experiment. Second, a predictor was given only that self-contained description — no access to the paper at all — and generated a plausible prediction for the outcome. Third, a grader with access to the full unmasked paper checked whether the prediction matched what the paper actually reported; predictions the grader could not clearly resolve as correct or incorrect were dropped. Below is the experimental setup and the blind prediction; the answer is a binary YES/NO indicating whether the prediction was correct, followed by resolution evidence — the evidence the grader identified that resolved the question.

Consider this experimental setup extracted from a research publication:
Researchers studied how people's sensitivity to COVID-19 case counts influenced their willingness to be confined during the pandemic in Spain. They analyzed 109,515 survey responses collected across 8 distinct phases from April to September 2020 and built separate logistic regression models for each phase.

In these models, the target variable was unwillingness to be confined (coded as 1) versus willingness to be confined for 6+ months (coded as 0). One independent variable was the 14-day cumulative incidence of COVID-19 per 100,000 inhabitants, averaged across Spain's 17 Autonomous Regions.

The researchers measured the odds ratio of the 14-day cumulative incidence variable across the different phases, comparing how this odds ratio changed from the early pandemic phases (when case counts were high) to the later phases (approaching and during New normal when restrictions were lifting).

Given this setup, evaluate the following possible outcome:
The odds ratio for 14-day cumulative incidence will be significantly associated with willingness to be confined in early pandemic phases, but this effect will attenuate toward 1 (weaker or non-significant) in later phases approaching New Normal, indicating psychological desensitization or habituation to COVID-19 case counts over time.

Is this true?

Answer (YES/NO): YES